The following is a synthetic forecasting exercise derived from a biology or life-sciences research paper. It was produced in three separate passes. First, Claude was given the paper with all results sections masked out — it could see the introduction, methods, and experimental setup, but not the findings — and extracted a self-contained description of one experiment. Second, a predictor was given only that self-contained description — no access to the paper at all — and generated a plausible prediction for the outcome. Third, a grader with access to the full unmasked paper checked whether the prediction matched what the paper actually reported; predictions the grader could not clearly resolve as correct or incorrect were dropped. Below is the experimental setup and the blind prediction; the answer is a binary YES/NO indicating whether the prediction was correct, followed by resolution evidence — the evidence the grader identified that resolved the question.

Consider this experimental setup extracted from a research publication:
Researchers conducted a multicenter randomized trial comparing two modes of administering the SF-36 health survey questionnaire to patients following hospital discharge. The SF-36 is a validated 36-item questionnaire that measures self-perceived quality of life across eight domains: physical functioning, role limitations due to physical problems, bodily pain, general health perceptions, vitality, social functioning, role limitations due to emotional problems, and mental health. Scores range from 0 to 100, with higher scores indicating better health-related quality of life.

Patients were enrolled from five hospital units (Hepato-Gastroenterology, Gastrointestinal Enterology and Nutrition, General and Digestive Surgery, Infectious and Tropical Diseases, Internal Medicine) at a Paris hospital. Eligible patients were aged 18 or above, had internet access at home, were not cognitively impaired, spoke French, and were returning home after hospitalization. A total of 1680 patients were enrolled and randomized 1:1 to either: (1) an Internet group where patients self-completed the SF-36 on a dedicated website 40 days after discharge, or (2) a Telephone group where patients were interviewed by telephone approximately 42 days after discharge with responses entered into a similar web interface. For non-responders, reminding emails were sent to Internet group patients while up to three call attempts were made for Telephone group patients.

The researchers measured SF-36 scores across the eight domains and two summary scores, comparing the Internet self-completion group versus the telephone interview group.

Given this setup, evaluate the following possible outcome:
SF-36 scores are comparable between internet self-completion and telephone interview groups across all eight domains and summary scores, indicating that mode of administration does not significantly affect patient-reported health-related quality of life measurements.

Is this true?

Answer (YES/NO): NO